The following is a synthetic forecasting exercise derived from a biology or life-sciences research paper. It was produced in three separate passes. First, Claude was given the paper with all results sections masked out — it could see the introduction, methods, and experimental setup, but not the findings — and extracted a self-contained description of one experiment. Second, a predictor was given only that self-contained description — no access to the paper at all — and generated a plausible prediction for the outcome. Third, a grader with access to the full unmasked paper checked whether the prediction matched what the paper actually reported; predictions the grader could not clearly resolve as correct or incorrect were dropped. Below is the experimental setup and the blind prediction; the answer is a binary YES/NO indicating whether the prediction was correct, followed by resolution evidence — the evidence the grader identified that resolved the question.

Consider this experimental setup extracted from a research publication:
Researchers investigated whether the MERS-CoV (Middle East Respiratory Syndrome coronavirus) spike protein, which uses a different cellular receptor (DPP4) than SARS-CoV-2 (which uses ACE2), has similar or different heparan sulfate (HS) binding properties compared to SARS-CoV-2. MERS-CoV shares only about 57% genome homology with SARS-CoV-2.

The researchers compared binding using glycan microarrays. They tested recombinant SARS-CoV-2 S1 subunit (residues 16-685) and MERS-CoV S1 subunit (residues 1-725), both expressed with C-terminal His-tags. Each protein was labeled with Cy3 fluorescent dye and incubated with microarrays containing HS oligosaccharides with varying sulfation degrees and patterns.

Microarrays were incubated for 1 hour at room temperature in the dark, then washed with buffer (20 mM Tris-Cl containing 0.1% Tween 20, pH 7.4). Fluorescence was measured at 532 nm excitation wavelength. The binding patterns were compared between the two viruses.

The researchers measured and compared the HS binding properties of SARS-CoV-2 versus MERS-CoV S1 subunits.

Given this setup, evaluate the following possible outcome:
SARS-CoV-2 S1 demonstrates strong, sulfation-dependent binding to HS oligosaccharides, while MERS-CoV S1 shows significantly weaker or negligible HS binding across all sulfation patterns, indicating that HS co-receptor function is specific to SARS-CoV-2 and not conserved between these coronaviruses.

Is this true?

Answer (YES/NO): NO